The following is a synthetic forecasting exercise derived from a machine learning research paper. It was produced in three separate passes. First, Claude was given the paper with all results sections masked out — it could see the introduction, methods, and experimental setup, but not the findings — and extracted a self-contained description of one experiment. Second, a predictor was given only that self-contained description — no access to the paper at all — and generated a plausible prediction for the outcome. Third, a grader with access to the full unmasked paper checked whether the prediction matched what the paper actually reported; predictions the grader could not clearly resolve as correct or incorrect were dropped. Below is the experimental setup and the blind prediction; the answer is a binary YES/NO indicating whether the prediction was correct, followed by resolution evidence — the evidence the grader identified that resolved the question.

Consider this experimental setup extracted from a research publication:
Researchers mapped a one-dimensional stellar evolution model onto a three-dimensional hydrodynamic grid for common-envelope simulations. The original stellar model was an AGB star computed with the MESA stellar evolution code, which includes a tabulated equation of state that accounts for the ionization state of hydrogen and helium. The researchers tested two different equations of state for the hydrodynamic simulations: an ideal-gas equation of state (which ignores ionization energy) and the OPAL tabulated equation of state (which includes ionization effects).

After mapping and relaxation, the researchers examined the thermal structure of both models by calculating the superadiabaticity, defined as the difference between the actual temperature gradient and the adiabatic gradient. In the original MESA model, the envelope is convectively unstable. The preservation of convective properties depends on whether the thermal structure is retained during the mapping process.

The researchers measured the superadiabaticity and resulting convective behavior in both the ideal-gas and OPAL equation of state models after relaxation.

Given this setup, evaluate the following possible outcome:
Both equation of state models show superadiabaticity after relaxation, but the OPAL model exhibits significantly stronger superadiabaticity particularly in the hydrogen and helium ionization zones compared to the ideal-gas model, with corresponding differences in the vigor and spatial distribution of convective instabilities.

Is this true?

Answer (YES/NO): NO